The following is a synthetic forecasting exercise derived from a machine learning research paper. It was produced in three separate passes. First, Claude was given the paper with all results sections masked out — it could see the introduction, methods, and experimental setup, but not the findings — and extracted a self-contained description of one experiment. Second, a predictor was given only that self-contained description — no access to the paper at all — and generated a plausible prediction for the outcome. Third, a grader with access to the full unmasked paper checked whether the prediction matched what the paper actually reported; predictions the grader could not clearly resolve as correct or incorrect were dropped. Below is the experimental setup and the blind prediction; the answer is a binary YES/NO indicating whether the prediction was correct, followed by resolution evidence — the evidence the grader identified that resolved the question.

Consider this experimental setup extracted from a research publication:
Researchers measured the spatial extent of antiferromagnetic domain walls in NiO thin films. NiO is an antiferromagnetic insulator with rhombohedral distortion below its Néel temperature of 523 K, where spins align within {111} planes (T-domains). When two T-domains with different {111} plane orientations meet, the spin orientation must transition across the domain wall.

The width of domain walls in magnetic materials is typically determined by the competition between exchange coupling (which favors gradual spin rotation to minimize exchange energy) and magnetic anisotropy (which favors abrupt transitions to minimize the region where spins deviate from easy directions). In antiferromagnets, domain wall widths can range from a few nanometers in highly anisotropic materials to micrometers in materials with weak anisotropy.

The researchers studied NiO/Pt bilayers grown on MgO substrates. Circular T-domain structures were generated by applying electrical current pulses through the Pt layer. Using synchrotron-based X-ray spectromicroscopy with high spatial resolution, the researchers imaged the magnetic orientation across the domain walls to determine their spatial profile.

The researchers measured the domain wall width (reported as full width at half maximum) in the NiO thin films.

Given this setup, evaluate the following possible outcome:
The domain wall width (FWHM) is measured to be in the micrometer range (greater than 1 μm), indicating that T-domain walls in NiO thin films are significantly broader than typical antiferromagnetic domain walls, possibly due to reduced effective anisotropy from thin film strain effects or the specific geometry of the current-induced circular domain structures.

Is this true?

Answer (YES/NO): NO